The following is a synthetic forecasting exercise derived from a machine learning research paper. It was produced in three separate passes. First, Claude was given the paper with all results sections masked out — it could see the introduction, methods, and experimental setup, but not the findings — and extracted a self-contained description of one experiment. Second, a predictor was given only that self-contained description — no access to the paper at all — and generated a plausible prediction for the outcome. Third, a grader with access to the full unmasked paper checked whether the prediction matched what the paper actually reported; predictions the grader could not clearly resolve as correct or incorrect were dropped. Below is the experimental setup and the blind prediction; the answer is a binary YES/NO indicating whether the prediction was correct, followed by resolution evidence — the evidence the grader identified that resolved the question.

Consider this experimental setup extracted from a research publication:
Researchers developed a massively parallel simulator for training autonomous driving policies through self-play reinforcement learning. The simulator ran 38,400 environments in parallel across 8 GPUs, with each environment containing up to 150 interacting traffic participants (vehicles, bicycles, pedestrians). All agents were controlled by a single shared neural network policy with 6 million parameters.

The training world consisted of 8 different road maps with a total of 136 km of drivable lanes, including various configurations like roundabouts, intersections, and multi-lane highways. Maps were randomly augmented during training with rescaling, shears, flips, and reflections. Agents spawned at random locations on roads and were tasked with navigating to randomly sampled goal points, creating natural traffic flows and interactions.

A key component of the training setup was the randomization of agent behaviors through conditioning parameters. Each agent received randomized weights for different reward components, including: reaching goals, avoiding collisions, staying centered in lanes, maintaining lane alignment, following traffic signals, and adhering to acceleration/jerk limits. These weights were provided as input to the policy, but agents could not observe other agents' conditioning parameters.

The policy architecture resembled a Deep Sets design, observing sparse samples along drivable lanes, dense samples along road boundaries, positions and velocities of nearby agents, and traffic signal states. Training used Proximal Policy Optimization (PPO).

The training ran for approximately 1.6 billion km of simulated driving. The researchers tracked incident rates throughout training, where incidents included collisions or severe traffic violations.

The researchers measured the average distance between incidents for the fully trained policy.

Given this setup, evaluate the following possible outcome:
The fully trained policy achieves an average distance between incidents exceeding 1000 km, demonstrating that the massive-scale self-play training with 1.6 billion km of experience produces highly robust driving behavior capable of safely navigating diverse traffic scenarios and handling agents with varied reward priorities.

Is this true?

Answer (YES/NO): YES